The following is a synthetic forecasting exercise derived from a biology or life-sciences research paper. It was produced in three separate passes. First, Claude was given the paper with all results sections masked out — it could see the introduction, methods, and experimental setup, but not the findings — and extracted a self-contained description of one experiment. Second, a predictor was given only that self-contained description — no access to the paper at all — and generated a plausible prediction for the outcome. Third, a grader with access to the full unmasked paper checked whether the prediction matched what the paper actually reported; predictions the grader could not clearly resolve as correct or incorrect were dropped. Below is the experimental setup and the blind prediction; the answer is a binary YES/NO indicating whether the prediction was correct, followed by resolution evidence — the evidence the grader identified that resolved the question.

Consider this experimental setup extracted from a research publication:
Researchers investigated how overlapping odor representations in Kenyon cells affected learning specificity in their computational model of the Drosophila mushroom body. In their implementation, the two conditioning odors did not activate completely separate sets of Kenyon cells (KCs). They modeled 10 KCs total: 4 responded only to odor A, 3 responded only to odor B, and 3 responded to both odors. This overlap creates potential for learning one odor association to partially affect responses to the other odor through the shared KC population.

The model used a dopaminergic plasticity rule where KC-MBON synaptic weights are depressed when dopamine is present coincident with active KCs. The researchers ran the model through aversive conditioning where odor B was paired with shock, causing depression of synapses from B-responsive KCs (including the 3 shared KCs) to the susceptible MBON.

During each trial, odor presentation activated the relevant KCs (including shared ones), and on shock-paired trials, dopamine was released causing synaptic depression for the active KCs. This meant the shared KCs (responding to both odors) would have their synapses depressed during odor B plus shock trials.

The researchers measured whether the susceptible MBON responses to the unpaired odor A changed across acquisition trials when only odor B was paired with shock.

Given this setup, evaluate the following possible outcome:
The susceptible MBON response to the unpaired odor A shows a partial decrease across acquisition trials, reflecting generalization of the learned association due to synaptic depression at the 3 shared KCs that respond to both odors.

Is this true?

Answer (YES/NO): NO